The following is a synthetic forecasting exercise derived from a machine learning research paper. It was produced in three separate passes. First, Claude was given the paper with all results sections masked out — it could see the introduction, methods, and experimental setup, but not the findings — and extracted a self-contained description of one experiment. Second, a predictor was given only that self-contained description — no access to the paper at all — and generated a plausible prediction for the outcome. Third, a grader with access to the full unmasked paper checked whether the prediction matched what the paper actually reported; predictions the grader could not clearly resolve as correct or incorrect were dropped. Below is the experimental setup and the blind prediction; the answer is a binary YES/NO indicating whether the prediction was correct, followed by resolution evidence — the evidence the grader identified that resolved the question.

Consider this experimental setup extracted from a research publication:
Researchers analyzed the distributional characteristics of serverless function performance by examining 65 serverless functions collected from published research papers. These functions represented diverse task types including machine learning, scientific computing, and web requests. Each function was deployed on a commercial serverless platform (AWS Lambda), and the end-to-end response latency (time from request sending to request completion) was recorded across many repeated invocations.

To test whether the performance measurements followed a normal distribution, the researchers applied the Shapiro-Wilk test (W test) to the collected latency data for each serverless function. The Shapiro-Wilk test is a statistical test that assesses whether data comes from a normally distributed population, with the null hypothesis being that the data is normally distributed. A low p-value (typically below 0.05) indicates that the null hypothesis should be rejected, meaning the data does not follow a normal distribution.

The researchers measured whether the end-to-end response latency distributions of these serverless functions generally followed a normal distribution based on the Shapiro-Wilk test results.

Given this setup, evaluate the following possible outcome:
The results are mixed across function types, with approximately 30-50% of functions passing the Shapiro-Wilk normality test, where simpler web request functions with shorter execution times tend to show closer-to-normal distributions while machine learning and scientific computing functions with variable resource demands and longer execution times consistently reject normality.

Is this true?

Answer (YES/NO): NO